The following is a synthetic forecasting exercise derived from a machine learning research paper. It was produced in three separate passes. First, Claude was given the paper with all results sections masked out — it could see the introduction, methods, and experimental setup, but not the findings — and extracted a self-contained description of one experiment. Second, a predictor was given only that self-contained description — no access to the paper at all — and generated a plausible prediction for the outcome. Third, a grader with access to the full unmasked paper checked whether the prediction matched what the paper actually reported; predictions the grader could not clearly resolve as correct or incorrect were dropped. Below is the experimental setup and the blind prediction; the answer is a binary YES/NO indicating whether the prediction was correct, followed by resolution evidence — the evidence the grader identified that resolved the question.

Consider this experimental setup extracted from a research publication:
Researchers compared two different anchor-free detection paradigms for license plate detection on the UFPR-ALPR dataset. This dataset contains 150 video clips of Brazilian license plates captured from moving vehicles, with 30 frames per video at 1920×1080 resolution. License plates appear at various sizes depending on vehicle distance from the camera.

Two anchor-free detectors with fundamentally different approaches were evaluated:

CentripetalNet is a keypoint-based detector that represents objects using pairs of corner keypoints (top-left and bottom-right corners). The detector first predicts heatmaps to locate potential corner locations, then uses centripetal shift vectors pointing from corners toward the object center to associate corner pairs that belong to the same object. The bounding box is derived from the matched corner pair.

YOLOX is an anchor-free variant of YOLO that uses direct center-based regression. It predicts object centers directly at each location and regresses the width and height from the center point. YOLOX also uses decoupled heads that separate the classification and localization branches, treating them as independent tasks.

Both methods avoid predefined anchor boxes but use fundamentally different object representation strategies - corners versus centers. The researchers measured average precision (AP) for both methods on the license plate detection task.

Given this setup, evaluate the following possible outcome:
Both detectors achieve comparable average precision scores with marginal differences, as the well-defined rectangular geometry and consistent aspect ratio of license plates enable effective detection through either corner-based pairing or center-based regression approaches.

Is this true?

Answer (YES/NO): NO